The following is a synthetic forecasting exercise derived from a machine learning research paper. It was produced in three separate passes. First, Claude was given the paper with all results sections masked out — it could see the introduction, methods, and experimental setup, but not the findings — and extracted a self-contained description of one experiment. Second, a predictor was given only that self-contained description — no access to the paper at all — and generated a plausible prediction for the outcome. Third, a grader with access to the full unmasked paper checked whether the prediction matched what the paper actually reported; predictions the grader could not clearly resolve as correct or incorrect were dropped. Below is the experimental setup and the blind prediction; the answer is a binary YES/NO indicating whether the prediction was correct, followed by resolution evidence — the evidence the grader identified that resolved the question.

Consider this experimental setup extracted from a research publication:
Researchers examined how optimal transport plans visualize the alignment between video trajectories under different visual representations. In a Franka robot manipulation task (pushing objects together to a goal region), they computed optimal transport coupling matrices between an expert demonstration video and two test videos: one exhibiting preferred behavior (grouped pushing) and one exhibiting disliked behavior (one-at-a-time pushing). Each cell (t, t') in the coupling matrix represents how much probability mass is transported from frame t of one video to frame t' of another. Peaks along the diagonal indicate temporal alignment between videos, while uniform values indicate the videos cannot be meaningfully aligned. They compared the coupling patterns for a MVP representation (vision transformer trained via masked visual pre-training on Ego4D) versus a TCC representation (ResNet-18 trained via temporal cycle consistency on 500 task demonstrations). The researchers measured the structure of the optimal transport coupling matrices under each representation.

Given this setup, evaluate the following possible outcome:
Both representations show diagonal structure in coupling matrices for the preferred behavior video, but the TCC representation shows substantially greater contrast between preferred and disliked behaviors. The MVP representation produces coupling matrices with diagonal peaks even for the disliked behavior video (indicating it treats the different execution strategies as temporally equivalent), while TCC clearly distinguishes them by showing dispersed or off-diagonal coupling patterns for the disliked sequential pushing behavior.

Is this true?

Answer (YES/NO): NO